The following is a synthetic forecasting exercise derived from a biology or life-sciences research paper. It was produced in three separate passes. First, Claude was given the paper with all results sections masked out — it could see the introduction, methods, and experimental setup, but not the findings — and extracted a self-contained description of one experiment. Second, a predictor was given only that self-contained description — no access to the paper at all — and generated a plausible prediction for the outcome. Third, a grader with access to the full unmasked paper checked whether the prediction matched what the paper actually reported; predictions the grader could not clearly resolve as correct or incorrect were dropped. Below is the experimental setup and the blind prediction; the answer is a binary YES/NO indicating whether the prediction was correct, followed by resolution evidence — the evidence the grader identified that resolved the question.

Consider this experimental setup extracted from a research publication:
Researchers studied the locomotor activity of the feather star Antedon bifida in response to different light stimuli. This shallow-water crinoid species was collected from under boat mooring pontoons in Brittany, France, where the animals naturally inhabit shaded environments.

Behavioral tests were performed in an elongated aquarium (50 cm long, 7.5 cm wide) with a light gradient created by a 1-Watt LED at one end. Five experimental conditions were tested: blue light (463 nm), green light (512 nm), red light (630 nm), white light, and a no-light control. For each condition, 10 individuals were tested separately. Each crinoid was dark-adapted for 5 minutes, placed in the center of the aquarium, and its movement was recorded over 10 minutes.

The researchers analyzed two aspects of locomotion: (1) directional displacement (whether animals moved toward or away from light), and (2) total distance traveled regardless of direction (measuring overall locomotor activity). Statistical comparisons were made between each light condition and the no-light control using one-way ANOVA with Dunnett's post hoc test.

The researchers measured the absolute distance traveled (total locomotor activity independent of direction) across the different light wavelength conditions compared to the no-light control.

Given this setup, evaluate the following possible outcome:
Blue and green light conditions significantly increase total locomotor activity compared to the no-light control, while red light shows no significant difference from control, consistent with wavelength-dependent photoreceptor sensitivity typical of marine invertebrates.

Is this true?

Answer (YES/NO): NO